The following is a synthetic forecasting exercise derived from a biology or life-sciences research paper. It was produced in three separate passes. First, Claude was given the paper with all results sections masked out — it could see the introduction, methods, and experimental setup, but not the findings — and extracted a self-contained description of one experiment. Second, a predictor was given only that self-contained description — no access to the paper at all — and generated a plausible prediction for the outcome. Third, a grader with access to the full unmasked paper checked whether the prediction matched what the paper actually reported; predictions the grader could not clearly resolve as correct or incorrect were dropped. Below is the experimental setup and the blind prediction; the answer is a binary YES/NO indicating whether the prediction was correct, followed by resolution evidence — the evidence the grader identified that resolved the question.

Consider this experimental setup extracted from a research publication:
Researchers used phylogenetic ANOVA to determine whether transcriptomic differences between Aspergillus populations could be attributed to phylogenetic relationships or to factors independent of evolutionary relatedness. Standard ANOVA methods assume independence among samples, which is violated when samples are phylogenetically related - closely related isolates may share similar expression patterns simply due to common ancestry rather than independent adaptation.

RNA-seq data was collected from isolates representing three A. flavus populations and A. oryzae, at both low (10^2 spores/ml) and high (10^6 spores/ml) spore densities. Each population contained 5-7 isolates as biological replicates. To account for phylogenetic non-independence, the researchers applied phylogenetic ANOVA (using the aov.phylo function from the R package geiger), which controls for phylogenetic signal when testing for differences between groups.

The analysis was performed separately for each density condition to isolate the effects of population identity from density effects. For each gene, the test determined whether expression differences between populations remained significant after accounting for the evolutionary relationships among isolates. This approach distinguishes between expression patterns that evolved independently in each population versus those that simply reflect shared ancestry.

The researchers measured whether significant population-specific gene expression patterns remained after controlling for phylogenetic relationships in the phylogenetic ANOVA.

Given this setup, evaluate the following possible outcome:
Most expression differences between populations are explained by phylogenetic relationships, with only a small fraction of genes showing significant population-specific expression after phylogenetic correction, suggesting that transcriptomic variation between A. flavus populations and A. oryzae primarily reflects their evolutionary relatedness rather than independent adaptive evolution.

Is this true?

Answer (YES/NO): YES